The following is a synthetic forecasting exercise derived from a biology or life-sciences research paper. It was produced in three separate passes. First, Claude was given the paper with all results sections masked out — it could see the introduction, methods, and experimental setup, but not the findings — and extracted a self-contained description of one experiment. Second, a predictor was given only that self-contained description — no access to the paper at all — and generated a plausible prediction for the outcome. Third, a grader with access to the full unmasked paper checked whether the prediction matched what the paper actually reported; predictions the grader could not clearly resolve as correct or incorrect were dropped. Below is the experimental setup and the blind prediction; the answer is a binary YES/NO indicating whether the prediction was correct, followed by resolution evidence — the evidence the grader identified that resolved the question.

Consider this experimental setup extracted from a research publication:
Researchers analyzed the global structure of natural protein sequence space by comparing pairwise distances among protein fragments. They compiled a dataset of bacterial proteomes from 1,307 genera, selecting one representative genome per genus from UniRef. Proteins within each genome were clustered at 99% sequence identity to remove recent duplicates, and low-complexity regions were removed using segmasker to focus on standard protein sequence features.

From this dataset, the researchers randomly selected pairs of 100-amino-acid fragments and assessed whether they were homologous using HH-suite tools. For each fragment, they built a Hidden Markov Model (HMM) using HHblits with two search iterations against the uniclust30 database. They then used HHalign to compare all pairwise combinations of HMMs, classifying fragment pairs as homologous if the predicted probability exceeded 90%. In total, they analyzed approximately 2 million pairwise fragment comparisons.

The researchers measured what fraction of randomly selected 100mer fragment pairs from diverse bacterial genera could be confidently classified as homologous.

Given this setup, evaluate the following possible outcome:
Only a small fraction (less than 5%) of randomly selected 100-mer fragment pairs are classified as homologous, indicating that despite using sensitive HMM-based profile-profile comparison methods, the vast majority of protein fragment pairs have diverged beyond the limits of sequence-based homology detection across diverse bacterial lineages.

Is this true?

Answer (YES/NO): YES